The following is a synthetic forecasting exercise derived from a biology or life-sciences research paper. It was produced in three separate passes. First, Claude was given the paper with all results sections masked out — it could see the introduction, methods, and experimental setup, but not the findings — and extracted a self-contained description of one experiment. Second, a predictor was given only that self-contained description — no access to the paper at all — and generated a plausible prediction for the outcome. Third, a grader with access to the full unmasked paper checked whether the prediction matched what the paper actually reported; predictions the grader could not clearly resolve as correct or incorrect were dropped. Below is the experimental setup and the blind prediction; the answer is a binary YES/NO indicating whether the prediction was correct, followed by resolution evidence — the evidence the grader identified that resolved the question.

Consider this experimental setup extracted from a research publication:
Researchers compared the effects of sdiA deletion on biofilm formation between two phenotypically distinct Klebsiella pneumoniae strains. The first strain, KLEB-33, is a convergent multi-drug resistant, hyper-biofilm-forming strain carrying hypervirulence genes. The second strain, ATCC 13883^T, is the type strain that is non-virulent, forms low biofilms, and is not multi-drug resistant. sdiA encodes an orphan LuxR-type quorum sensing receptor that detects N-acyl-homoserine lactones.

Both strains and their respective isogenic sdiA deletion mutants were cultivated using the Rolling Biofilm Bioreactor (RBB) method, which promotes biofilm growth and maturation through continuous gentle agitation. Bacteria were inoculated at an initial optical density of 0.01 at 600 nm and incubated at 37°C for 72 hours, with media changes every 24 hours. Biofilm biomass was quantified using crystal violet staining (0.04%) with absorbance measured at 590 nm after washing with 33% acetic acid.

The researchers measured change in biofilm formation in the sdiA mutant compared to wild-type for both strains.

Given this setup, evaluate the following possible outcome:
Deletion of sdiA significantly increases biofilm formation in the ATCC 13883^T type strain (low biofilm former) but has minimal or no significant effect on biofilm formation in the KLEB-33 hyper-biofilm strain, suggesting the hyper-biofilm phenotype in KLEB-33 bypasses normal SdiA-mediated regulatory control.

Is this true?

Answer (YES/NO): NO